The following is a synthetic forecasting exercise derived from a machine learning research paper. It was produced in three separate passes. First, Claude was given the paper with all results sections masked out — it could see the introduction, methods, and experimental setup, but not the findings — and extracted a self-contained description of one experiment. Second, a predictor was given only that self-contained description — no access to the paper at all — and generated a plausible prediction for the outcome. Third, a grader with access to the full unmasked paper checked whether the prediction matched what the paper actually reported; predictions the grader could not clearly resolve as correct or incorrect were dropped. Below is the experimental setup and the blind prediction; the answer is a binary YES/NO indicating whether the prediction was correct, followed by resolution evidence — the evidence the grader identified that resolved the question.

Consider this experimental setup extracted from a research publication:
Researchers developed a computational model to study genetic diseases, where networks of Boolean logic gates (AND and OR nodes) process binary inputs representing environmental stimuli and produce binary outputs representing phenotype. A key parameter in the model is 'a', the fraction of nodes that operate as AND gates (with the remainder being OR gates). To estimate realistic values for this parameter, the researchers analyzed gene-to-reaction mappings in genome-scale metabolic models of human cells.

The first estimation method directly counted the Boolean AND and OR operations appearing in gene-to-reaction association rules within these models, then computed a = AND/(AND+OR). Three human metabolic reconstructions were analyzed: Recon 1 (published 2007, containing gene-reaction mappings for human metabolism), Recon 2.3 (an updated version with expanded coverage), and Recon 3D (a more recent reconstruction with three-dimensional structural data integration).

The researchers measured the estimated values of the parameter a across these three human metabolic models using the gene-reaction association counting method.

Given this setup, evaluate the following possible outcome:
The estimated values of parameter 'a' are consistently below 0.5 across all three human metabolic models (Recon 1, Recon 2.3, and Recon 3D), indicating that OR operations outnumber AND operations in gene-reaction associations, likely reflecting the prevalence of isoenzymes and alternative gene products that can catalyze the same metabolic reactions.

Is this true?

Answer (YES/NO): YES